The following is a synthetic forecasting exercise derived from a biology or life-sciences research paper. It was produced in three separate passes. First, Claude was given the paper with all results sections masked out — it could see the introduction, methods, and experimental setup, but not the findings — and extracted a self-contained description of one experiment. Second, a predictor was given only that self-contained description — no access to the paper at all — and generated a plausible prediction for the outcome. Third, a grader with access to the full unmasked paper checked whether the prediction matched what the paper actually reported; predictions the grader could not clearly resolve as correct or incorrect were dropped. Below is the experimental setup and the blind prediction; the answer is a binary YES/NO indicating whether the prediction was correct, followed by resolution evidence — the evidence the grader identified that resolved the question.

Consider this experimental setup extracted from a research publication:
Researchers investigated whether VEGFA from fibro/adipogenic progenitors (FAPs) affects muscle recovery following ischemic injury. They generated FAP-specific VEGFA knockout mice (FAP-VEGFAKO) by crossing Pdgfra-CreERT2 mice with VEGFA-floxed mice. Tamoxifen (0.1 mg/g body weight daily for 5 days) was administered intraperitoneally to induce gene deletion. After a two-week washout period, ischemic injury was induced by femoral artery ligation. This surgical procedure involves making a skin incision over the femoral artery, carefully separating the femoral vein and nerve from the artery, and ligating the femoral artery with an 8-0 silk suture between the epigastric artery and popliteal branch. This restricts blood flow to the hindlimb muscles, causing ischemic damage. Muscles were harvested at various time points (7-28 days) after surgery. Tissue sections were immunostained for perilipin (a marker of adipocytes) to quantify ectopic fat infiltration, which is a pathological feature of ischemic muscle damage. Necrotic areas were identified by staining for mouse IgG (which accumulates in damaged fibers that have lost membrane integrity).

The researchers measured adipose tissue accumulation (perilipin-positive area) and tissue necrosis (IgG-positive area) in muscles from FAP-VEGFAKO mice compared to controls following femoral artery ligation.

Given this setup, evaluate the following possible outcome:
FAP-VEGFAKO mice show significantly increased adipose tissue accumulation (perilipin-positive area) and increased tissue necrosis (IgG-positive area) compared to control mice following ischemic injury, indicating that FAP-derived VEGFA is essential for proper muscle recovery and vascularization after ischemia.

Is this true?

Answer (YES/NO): NO